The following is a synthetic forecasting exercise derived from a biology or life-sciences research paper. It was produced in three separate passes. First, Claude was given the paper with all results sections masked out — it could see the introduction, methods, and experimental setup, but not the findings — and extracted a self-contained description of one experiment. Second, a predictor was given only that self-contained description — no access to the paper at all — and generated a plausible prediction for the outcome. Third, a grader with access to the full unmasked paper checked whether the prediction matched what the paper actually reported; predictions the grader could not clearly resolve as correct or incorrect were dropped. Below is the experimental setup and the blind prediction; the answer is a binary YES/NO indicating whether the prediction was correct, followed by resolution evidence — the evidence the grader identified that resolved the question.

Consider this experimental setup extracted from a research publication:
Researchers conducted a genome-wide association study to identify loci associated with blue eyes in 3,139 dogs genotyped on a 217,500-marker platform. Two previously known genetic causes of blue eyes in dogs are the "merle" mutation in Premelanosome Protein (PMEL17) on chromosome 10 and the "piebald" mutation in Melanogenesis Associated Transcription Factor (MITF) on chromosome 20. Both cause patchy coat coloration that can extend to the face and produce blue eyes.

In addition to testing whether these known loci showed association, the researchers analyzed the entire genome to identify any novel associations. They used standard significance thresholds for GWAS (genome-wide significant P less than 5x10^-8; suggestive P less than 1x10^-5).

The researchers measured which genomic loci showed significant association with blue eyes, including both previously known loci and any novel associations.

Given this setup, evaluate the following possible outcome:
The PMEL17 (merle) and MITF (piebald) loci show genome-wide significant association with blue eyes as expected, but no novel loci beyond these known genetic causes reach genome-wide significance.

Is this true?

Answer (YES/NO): NO